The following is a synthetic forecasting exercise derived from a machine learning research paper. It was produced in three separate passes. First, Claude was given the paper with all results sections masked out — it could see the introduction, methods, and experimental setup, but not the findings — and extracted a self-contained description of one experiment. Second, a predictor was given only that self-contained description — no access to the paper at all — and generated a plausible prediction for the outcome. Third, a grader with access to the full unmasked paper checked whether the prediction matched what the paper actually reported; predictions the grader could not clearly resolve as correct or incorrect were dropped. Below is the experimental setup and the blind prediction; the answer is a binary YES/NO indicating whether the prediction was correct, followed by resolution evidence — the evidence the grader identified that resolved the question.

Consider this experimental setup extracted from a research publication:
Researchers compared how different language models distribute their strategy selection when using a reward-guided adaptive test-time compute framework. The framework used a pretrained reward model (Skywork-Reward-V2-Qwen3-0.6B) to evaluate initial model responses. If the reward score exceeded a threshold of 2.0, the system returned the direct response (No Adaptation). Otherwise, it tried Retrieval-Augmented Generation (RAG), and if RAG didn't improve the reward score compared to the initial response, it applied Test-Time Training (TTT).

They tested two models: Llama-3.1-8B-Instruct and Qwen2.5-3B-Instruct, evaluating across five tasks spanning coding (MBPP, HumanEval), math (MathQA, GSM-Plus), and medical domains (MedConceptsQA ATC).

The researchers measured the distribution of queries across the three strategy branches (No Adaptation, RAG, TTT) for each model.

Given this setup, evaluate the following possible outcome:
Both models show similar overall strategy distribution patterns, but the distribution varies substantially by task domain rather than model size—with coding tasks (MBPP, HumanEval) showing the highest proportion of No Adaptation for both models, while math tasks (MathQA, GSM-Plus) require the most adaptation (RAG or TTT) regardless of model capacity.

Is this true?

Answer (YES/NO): NO